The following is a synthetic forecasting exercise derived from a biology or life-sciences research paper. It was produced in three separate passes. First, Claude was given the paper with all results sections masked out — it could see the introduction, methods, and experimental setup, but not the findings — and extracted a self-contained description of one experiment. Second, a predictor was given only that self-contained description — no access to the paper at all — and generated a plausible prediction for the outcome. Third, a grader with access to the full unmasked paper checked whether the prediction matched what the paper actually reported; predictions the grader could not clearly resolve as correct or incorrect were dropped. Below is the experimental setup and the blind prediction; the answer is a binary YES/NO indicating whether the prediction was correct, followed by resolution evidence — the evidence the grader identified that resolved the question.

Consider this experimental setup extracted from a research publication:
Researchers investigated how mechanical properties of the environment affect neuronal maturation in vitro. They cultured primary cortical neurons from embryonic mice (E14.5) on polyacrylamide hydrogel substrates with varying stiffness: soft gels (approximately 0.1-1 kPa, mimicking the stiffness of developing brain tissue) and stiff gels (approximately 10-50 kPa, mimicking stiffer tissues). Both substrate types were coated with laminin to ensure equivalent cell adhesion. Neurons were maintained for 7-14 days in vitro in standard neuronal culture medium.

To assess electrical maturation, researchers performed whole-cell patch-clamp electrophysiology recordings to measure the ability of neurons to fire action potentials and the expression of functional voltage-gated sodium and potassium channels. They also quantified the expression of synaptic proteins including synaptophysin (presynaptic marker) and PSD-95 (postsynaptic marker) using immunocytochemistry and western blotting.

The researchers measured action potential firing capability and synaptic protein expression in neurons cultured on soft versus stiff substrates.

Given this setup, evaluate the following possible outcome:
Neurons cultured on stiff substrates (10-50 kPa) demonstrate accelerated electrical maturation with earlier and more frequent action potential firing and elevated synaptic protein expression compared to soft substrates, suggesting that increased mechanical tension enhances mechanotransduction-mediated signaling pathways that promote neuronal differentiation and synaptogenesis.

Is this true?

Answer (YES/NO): NO